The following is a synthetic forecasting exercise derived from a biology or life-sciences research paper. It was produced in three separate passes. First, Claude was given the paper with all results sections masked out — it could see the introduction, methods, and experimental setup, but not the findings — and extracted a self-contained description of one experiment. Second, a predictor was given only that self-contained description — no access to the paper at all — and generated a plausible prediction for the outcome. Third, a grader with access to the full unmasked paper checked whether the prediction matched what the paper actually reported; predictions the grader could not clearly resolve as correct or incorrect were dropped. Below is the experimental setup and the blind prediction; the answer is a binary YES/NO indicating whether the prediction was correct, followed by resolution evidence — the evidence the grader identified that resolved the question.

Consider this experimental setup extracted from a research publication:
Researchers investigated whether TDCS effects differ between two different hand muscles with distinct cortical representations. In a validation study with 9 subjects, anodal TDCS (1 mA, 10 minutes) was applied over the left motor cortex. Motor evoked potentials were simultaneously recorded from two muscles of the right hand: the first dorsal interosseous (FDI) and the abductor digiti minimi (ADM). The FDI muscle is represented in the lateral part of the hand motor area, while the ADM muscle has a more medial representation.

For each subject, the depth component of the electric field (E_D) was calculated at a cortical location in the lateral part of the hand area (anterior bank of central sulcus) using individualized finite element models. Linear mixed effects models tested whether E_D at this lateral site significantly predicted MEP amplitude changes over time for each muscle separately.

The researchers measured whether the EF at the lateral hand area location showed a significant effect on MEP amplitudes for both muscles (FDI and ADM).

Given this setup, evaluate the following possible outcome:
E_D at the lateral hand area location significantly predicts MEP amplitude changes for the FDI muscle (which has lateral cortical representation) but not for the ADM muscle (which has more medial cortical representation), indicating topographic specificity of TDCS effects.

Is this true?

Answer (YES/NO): YES